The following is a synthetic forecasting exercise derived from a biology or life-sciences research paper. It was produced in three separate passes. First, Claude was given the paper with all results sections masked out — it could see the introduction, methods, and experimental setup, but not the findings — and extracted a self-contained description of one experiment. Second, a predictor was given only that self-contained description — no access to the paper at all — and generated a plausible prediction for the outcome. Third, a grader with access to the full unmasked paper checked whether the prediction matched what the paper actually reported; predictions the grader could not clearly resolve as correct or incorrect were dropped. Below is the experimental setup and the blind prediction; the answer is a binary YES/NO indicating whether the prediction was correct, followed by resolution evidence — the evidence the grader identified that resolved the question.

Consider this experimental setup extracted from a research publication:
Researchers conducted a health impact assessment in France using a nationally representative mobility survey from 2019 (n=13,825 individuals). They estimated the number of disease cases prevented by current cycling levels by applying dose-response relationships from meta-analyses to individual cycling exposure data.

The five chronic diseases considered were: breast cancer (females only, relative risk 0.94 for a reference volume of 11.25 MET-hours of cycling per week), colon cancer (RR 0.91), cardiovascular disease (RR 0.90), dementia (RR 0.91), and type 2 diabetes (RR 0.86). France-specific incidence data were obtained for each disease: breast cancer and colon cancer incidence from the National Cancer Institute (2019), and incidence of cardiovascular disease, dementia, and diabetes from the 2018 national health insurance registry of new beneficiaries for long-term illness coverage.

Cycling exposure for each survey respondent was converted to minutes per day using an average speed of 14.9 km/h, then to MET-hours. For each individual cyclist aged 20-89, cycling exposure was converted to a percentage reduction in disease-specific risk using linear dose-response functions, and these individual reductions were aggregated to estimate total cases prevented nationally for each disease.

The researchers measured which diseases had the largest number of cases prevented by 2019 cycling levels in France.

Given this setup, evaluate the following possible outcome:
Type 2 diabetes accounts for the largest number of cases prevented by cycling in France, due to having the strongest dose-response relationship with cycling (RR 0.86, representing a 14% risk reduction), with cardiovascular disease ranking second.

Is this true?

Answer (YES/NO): YES